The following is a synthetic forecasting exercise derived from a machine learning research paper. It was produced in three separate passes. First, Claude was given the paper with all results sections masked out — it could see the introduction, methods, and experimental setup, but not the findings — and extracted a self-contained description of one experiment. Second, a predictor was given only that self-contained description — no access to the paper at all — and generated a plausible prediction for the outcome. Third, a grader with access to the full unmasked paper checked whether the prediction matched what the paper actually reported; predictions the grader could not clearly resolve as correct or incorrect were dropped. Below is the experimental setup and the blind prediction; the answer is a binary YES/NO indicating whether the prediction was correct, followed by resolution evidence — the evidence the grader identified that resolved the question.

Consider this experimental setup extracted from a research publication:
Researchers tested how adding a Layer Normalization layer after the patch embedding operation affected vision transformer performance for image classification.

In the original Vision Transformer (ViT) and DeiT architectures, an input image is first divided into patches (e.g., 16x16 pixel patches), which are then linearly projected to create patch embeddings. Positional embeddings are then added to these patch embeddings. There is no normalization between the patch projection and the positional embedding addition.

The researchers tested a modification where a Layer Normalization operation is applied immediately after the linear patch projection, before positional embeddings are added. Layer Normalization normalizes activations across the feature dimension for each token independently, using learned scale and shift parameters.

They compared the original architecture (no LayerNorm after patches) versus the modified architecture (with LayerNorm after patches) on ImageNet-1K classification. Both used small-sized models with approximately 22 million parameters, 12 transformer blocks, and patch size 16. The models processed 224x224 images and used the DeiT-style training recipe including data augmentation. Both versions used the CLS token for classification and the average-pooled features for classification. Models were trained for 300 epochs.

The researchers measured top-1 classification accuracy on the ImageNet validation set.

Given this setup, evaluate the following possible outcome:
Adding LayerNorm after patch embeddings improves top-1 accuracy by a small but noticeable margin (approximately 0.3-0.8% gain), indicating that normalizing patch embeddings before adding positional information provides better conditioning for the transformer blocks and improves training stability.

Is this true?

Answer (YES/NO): YES